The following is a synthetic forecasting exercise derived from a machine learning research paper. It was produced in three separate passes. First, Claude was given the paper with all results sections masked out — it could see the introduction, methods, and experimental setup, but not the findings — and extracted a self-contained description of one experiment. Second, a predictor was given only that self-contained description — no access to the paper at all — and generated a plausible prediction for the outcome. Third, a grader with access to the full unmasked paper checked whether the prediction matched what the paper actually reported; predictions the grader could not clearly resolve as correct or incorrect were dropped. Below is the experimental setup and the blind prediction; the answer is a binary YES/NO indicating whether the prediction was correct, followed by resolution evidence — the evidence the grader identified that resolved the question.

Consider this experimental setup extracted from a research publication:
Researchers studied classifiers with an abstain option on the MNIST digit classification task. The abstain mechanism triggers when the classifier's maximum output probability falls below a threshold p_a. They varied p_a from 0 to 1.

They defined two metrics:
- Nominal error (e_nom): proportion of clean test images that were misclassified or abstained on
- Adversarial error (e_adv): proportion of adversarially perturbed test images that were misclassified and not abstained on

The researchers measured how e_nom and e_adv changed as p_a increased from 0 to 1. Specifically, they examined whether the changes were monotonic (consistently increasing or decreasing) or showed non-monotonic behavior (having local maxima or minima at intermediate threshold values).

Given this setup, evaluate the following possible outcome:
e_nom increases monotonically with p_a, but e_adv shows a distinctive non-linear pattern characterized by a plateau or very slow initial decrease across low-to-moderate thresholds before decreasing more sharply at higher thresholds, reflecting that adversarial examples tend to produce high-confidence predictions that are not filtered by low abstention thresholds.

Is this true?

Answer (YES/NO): NO